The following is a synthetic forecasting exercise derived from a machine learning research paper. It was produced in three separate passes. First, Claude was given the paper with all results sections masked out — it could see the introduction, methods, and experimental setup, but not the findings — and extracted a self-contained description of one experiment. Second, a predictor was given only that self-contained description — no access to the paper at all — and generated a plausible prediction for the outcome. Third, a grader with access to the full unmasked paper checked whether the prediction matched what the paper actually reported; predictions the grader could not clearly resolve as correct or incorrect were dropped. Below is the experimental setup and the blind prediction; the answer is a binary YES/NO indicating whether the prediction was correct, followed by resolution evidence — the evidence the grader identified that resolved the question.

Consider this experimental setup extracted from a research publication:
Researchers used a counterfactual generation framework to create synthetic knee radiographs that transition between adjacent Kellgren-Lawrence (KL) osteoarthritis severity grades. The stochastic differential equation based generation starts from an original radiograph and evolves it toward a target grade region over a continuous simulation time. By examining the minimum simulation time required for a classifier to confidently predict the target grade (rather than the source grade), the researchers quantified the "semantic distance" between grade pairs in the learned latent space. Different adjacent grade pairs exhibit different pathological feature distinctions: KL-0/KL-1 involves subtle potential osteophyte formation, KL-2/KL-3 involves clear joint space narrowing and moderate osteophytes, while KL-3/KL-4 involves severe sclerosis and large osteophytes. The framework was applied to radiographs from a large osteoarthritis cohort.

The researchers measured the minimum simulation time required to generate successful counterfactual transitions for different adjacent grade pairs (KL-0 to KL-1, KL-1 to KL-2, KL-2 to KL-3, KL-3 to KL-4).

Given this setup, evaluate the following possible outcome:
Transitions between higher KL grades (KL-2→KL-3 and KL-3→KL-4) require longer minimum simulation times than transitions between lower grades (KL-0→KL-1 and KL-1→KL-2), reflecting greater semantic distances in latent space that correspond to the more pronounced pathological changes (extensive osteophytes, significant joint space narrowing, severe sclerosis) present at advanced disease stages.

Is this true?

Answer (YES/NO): NO